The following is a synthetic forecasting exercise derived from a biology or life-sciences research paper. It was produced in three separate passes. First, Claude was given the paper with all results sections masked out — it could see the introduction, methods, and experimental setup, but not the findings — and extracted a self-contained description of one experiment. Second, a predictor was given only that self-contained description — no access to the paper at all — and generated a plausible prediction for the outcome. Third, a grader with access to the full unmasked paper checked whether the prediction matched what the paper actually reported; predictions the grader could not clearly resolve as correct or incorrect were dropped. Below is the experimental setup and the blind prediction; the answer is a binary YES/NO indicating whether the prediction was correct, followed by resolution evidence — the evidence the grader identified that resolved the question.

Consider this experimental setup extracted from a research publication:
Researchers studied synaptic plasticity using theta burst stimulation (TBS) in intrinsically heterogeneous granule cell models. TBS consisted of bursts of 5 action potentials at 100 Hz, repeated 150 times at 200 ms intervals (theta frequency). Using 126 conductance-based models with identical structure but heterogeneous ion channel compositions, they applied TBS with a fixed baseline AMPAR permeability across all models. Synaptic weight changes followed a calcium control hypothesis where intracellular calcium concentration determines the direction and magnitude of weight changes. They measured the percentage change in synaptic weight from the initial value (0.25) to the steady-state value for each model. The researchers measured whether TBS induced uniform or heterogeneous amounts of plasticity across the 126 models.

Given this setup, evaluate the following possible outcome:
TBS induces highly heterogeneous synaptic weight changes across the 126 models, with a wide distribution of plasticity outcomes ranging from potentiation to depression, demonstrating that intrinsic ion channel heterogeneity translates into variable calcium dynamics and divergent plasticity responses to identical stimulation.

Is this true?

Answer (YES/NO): YES